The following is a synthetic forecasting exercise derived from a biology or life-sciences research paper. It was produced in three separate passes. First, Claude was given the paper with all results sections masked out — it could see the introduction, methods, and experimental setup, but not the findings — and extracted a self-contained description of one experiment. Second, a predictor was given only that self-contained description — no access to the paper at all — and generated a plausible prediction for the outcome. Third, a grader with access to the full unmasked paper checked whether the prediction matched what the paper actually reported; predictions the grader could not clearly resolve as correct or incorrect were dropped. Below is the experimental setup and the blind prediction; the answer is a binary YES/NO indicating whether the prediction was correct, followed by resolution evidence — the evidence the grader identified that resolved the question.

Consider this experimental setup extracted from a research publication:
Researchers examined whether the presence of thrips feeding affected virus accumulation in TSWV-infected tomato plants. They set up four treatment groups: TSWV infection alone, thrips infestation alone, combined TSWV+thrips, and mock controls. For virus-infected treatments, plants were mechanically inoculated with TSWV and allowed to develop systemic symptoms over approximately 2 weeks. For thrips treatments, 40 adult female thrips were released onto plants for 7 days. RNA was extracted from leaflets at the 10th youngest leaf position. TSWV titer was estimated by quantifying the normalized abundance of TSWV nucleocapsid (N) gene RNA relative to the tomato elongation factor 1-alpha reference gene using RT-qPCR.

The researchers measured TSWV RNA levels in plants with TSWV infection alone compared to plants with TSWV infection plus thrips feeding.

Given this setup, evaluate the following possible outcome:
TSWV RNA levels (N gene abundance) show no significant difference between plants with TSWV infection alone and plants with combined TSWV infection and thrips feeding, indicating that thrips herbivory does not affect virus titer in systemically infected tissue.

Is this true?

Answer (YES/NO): NO